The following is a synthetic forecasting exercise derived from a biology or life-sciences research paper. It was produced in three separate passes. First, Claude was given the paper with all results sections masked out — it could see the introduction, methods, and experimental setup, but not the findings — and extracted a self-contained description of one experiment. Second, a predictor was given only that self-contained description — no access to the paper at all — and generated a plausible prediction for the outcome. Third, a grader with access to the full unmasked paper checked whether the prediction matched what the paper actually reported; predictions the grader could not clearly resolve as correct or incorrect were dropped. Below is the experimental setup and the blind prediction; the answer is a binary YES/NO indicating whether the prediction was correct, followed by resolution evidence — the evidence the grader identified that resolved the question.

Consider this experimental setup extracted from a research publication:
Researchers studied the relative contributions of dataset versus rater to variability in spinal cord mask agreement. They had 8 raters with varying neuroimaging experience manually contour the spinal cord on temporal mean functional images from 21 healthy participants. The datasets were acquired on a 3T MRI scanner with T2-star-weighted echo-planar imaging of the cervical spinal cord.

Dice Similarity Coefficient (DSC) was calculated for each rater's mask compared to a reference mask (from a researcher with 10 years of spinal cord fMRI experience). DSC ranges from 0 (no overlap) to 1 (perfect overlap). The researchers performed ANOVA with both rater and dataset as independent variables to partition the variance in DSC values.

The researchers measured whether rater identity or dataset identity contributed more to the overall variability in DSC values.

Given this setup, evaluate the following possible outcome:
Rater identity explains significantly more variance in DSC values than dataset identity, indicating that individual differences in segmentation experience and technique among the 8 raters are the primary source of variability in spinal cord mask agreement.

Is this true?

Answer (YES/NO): NO